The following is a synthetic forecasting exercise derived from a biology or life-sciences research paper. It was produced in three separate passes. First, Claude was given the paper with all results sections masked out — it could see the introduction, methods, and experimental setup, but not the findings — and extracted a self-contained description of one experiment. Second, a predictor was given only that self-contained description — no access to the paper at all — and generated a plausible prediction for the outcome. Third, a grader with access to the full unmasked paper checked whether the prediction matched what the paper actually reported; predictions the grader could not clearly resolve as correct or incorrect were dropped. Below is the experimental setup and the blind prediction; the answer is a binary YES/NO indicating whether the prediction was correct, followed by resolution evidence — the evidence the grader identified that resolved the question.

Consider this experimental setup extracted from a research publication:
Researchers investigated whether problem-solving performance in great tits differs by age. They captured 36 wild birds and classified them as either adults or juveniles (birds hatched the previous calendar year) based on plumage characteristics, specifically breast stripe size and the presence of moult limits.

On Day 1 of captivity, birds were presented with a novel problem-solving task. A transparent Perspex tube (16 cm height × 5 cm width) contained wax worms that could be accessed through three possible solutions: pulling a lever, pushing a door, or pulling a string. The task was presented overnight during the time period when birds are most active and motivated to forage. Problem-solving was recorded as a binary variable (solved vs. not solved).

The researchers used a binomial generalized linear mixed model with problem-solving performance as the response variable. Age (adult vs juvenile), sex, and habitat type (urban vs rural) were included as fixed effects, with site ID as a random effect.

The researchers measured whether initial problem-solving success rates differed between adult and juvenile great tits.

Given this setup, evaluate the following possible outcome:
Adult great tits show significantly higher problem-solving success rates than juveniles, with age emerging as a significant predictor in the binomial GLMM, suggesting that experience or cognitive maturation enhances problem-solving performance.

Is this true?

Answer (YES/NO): NO